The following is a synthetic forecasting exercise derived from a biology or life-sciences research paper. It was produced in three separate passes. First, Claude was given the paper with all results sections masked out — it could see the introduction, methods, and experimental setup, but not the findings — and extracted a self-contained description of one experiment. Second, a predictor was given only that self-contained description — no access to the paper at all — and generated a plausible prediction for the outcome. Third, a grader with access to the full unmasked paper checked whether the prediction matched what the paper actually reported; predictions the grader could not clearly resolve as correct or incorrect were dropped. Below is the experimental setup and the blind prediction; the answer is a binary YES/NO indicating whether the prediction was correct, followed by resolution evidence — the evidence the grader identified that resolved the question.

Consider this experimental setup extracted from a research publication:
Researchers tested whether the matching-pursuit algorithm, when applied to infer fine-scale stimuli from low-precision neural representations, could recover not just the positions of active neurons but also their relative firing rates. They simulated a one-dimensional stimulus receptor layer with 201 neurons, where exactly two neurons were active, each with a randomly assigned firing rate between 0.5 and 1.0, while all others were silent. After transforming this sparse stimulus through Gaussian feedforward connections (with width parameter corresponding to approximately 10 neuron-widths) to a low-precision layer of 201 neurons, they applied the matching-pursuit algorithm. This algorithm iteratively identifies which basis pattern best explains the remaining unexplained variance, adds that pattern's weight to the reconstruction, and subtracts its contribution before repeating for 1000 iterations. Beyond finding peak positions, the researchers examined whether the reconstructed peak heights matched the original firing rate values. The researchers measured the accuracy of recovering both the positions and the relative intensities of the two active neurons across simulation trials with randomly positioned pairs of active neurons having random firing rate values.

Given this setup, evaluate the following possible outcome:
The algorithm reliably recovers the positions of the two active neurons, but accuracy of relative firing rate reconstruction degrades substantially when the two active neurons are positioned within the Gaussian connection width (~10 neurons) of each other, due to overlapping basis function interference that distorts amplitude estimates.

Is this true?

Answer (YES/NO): NO